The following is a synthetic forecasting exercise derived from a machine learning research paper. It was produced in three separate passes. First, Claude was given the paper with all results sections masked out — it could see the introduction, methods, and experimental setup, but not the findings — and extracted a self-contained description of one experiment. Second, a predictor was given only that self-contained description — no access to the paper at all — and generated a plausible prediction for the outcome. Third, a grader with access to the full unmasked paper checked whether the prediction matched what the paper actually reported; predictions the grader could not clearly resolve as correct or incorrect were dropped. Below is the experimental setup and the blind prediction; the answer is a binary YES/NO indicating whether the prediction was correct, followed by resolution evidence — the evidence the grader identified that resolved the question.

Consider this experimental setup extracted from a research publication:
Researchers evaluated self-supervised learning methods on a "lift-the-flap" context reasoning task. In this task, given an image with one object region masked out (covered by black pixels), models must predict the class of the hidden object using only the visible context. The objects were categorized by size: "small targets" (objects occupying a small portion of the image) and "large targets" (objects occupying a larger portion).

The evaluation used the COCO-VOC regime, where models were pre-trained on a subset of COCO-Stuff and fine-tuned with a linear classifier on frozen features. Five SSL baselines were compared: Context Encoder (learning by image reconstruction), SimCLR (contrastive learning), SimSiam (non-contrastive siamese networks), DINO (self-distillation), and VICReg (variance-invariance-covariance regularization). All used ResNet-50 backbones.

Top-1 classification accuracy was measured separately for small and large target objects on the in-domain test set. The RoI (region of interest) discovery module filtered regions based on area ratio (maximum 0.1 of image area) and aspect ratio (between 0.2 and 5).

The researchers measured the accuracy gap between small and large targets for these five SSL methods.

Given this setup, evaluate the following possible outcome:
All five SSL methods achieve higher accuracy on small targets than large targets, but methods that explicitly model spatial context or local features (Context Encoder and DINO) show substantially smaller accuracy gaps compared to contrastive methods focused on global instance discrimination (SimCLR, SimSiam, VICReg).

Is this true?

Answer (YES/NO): NO